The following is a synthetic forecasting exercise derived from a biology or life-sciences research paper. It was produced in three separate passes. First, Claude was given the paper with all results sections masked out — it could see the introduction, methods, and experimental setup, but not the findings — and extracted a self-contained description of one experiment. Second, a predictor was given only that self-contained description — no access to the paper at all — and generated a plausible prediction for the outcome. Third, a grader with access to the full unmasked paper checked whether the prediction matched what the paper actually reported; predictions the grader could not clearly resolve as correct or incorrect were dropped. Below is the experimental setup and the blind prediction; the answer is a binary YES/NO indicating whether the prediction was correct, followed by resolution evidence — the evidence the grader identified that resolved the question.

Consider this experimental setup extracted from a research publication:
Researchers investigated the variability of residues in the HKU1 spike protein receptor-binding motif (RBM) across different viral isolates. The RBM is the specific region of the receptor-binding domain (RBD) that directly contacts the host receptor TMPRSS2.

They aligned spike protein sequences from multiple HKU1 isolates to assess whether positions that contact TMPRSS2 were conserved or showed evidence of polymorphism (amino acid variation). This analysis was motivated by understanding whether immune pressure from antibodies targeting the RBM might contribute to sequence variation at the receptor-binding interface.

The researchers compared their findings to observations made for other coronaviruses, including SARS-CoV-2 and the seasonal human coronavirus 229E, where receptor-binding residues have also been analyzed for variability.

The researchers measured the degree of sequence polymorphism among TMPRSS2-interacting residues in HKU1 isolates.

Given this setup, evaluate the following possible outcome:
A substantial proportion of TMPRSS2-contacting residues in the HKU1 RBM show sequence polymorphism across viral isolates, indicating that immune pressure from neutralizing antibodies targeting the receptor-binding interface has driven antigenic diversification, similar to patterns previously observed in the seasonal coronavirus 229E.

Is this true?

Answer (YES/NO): YES